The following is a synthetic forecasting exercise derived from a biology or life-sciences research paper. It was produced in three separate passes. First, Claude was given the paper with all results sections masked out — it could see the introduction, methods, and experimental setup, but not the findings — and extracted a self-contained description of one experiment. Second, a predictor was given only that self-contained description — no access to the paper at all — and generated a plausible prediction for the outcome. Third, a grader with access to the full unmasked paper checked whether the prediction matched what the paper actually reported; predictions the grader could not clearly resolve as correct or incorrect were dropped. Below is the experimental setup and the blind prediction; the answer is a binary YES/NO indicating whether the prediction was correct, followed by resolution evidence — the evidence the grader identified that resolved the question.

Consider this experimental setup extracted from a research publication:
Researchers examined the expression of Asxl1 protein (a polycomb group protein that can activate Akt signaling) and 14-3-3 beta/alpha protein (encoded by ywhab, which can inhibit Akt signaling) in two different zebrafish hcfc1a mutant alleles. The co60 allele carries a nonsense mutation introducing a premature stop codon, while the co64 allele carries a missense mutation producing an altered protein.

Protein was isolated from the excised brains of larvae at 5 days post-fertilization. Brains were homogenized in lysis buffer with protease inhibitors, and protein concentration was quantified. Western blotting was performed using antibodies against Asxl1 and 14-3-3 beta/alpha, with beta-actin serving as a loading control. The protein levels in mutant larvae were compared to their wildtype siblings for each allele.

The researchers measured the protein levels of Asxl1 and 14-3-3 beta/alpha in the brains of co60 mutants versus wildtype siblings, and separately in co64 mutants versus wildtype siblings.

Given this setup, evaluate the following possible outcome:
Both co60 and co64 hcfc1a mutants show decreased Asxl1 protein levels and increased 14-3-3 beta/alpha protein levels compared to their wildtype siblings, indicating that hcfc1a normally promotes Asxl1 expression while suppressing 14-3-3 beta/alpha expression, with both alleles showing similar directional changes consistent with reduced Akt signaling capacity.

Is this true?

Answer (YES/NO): NO